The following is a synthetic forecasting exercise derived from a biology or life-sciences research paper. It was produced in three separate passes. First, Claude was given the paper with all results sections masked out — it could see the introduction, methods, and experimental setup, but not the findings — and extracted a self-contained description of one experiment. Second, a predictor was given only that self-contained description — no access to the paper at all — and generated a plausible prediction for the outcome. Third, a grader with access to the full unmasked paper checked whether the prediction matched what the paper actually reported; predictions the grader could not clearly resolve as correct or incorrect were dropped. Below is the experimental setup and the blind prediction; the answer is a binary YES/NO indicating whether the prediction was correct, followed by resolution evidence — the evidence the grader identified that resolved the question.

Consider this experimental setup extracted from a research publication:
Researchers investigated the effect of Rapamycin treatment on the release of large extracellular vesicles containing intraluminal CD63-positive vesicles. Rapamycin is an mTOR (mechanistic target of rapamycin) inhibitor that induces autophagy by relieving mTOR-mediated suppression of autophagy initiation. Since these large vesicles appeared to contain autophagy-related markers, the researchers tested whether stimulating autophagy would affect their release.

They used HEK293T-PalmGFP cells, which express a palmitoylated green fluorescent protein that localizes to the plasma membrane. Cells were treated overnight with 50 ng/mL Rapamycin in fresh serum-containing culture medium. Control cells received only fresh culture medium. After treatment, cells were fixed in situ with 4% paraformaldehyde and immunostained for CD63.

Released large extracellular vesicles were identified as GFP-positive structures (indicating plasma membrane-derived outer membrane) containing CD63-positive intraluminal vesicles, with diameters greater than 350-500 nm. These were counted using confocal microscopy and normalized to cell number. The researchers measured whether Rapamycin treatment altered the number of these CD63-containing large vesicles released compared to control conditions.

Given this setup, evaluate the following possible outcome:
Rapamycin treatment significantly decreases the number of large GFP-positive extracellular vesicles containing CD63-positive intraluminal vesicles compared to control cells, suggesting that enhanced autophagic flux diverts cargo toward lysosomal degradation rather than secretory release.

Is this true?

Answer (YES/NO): YES